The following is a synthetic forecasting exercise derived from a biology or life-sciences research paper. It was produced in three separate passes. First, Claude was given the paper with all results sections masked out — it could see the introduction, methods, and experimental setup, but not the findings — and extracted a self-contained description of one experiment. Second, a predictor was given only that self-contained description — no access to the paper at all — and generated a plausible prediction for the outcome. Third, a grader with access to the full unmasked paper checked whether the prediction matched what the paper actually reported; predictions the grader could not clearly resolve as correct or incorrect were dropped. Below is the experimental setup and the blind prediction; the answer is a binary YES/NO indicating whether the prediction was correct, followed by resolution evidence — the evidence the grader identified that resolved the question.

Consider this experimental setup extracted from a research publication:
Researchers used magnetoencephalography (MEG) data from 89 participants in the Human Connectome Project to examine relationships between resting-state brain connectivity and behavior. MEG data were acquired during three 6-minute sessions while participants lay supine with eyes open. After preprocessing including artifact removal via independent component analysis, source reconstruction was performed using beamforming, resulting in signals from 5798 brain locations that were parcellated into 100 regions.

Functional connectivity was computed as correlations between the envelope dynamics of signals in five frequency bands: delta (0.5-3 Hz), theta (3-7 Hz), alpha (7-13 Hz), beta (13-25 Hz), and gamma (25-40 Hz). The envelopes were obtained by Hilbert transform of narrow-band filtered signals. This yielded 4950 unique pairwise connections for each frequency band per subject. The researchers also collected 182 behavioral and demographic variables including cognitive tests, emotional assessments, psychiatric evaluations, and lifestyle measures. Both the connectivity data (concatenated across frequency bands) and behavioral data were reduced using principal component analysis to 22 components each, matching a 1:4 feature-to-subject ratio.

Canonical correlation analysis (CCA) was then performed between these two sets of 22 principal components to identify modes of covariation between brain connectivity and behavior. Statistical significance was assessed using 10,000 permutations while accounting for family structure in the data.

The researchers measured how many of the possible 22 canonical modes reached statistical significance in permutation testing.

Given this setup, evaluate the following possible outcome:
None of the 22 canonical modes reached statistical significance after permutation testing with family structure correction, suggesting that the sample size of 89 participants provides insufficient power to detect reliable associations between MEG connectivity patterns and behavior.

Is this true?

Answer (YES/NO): NO